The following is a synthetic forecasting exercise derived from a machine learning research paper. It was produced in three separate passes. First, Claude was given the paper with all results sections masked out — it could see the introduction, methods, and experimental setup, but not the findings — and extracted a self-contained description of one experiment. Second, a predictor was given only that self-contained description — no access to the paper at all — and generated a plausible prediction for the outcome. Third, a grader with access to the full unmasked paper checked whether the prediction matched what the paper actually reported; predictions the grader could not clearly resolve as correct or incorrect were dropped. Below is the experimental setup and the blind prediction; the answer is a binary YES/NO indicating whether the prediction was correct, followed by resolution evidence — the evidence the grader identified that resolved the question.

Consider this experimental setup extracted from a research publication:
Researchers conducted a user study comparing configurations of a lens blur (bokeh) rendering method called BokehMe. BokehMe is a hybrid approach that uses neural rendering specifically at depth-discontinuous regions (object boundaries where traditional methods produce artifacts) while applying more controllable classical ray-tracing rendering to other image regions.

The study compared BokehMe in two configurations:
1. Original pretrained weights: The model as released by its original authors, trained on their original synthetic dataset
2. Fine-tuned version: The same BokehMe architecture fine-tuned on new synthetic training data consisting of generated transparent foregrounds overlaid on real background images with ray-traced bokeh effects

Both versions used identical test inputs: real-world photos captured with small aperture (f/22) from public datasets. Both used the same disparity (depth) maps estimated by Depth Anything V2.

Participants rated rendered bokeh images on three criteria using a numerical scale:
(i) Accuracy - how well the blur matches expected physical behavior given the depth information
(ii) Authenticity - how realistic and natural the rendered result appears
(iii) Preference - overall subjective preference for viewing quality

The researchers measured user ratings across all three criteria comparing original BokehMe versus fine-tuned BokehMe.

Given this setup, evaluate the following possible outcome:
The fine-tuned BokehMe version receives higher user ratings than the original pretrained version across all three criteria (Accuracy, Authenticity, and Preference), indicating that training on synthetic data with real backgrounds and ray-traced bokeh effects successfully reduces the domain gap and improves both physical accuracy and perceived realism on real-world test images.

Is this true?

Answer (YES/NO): NO